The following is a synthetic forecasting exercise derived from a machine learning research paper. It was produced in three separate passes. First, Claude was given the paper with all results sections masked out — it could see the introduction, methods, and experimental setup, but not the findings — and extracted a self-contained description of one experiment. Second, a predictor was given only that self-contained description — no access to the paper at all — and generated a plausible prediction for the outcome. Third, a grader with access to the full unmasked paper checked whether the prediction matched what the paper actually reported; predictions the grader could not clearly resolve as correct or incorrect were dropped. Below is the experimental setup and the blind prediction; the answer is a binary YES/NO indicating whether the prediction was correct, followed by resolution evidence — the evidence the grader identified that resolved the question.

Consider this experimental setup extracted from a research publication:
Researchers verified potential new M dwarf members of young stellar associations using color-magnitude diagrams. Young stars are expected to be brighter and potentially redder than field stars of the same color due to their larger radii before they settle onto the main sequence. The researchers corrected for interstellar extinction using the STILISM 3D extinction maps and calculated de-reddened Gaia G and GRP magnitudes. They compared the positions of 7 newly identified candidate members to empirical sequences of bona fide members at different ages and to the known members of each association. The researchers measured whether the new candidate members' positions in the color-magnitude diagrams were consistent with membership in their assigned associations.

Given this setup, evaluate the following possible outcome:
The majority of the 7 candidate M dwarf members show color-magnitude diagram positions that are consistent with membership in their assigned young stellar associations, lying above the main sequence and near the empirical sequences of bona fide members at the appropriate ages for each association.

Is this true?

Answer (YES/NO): YES